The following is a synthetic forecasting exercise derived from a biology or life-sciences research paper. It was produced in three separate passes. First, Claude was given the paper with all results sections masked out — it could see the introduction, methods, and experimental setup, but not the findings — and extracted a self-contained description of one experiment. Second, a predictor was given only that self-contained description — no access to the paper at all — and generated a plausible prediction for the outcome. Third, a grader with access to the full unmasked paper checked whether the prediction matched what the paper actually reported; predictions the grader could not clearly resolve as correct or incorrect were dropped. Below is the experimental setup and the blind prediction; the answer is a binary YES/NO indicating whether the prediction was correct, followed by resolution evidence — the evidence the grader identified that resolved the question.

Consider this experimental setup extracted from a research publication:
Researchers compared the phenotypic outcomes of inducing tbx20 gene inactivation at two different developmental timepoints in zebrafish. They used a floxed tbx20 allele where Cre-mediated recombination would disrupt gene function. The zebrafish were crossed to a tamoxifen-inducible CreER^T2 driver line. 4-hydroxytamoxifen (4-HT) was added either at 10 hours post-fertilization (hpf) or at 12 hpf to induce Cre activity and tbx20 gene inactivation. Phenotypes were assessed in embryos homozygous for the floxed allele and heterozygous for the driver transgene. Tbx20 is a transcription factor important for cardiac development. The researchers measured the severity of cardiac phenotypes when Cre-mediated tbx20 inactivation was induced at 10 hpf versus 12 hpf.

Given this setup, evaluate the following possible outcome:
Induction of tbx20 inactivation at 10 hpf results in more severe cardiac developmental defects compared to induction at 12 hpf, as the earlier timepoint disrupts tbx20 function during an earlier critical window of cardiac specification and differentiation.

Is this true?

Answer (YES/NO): YES